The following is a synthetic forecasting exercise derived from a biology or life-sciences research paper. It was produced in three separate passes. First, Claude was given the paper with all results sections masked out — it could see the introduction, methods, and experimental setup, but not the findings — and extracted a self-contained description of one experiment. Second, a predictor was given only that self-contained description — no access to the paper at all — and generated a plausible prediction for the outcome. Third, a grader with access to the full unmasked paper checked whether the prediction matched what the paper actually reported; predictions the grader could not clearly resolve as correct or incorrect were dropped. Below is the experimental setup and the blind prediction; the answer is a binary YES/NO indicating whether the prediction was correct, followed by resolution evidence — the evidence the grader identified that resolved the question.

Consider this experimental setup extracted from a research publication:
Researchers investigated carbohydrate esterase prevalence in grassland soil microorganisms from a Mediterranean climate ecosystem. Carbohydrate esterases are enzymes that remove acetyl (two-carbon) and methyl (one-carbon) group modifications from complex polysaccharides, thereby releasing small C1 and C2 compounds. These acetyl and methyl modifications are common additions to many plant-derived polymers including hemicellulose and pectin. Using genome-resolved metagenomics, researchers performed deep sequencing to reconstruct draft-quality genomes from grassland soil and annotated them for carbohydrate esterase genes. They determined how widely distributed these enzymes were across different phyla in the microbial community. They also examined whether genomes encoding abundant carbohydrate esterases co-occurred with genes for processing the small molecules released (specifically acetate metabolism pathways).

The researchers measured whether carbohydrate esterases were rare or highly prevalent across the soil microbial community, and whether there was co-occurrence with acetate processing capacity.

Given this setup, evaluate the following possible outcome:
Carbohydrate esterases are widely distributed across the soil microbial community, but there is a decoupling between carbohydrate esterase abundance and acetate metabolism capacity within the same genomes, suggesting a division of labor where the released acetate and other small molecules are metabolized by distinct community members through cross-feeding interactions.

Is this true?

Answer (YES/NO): NO